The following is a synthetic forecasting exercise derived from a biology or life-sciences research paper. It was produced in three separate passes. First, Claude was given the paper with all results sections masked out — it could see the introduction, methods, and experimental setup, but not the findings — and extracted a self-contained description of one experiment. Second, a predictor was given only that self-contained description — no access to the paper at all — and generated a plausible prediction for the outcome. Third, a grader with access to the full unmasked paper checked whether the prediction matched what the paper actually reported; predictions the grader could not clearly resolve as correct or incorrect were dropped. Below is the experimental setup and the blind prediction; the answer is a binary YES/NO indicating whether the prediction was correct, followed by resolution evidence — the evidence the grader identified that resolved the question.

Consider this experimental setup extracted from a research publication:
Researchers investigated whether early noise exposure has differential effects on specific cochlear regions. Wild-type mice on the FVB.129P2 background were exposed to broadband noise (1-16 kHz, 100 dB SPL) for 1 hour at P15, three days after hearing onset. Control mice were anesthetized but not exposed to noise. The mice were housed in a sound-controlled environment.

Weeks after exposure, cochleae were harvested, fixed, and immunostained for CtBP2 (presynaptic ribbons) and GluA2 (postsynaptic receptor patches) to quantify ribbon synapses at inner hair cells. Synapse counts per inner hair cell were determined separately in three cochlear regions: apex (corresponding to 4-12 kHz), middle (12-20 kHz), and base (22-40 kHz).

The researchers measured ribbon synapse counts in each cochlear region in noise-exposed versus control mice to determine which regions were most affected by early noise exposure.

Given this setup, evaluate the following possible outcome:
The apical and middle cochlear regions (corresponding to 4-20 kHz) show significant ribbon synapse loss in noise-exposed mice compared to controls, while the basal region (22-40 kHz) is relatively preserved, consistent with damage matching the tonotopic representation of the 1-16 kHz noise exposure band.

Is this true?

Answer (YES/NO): NO